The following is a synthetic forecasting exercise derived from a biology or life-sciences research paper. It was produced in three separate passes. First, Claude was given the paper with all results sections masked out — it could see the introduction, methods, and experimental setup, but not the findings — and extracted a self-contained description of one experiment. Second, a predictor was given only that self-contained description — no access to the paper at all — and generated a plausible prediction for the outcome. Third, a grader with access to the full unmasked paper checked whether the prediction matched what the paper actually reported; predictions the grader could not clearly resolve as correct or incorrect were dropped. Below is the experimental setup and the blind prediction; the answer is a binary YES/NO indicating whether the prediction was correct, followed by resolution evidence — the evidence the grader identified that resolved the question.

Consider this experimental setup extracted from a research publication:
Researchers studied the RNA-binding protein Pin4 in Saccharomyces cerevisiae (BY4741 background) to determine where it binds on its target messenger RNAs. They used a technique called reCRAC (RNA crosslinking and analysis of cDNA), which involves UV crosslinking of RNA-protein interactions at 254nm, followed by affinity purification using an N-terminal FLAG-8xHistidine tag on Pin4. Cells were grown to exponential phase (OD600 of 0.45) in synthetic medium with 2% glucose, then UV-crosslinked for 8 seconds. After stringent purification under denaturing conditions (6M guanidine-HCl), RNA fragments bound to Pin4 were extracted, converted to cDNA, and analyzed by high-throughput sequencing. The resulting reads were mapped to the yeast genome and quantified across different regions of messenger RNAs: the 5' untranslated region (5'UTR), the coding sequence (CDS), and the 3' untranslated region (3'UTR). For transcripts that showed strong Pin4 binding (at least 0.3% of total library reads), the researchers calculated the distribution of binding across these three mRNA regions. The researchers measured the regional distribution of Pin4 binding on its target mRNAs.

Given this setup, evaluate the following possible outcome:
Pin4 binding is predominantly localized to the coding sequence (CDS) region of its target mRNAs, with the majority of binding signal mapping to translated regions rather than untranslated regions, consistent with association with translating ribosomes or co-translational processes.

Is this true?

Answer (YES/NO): NO